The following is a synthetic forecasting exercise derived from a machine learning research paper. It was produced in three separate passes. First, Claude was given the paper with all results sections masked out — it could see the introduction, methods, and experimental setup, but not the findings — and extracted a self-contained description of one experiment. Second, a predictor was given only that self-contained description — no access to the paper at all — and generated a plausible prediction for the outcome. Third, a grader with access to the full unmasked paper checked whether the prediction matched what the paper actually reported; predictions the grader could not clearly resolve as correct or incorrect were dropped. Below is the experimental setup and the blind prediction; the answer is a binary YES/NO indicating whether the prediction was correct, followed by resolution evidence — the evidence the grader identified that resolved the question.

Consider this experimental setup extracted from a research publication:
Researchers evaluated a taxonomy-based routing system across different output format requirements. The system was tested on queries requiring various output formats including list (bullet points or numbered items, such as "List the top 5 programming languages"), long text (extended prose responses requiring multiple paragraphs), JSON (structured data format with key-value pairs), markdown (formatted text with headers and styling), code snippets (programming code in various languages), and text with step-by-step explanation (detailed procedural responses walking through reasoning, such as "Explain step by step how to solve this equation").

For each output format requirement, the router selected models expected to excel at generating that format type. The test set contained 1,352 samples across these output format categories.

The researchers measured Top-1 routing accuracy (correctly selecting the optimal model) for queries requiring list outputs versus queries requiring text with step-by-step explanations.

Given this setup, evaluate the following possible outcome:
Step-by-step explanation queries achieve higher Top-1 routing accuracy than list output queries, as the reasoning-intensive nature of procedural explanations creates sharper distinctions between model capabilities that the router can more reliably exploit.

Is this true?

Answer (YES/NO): NO